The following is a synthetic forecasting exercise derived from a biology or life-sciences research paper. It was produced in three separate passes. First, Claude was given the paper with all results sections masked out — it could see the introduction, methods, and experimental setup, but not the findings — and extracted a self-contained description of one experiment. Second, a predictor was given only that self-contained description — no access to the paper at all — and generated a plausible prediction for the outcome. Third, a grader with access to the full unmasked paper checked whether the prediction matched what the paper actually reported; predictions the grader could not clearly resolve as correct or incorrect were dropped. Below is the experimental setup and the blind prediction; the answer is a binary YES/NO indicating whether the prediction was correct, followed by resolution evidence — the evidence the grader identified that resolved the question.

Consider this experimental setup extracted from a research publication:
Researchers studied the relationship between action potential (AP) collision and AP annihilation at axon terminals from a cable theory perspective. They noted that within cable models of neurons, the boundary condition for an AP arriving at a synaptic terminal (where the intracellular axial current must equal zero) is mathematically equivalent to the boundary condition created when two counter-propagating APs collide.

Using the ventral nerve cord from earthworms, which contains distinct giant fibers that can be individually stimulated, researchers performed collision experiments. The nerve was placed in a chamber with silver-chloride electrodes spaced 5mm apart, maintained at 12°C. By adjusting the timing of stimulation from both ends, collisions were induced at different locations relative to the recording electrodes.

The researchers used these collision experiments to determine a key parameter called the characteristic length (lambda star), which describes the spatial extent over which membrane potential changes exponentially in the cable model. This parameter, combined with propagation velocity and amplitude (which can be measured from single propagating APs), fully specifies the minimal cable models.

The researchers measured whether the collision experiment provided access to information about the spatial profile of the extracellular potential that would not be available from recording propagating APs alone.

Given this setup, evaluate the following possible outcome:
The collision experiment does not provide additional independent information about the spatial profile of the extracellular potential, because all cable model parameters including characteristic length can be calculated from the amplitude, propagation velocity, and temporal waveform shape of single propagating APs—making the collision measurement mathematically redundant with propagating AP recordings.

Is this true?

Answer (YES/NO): NO